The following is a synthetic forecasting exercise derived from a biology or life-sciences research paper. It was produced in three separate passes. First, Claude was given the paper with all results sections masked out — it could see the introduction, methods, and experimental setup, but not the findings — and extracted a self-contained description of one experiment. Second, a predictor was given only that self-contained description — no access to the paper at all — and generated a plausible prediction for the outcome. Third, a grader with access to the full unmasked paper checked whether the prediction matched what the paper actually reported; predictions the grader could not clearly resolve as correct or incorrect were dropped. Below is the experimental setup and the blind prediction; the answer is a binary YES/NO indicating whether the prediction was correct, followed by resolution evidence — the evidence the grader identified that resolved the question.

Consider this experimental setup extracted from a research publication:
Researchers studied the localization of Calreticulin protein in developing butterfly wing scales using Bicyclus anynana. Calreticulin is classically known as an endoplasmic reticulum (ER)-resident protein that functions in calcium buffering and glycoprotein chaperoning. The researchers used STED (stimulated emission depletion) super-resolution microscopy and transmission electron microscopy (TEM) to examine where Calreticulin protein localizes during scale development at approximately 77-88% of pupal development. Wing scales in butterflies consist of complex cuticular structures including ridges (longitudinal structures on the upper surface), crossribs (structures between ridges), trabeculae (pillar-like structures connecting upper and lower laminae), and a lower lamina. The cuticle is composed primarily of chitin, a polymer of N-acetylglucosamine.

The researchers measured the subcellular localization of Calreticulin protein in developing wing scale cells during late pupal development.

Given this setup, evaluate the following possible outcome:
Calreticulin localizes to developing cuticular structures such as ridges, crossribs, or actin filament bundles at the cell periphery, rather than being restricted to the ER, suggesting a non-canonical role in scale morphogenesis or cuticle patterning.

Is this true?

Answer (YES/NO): YES